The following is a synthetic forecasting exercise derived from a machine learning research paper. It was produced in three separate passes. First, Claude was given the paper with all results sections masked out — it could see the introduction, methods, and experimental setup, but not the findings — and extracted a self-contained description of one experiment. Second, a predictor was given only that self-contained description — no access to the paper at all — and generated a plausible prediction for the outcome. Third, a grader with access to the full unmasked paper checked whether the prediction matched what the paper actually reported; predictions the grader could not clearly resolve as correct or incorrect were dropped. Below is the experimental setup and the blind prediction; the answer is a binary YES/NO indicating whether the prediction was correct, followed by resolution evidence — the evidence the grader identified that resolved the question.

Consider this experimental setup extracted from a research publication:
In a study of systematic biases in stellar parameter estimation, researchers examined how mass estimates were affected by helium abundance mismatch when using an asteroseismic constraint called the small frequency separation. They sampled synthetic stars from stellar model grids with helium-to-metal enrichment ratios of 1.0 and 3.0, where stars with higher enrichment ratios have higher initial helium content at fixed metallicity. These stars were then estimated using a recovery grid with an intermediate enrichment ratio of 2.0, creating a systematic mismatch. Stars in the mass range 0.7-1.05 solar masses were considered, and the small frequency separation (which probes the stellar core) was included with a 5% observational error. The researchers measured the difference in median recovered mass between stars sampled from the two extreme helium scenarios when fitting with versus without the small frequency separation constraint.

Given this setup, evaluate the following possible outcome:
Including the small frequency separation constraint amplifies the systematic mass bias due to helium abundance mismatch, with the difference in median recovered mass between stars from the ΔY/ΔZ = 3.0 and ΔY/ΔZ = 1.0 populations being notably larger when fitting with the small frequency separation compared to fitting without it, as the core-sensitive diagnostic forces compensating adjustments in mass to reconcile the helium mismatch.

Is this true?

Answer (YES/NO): YES